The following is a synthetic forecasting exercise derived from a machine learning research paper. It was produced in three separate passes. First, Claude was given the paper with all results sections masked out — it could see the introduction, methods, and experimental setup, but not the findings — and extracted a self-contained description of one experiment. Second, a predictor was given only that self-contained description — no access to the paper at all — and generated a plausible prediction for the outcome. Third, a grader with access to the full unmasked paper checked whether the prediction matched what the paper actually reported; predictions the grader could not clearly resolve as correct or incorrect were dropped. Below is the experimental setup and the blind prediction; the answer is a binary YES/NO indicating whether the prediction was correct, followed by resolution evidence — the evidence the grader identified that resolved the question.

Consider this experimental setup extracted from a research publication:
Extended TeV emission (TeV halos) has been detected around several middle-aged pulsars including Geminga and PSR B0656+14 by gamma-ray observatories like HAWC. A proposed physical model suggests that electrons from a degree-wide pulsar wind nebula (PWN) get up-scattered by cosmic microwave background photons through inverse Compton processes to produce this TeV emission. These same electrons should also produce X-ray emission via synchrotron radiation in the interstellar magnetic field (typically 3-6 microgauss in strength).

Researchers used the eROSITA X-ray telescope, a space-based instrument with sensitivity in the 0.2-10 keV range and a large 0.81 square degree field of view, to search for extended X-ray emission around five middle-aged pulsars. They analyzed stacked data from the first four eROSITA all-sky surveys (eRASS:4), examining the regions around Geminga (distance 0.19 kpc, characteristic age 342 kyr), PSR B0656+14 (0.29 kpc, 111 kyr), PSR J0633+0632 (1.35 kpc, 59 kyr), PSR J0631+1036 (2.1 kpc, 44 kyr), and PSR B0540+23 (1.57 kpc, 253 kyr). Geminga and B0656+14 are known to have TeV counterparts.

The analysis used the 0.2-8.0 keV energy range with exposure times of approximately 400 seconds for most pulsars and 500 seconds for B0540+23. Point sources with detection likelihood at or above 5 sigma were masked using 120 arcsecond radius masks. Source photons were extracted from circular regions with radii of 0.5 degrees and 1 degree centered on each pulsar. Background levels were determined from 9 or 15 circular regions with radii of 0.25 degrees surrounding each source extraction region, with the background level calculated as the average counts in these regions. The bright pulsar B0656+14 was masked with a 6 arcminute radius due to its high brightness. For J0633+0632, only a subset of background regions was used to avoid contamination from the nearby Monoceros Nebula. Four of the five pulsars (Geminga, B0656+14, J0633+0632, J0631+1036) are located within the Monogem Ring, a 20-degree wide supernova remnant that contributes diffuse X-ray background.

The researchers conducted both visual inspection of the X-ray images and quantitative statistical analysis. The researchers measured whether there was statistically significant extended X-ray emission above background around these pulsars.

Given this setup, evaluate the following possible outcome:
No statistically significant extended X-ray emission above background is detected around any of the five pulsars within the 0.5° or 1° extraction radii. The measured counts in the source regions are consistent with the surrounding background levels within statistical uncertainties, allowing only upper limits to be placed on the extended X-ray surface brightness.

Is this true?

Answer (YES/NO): YES